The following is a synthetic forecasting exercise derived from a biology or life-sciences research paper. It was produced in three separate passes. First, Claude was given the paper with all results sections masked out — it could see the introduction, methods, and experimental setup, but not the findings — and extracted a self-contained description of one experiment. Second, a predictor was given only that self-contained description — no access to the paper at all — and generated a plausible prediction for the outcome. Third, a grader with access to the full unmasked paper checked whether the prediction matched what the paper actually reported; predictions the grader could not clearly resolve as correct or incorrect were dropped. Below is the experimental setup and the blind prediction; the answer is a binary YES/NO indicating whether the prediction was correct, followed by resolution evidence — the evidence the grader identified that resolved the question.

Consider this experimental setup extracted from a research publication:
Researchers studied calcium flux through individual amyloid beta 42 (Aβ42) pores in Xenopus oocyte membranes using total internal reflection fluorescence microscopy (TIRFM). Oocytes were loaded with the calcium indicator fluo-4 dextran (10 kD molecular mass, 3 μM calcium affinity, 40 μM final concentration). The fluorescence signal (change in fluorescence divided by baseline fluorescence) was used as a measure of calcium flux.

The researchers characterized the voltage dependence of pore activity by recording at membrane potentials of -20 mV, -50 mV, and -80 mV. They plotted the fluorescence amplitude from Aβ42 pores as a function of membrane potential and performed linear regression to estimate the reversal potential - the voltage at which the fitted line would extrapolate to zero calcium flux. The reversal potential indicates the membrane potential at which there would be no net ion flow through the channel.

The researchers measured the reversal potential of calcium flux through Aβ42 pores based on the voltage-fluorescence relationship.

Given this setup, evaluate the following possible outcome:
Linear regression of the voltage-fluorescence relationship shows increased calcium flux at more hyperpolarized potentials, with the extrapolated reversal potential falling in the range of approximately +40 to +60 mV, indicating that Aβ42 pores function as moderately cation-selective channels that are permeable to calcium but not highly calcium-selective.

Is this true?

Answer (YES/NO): NO